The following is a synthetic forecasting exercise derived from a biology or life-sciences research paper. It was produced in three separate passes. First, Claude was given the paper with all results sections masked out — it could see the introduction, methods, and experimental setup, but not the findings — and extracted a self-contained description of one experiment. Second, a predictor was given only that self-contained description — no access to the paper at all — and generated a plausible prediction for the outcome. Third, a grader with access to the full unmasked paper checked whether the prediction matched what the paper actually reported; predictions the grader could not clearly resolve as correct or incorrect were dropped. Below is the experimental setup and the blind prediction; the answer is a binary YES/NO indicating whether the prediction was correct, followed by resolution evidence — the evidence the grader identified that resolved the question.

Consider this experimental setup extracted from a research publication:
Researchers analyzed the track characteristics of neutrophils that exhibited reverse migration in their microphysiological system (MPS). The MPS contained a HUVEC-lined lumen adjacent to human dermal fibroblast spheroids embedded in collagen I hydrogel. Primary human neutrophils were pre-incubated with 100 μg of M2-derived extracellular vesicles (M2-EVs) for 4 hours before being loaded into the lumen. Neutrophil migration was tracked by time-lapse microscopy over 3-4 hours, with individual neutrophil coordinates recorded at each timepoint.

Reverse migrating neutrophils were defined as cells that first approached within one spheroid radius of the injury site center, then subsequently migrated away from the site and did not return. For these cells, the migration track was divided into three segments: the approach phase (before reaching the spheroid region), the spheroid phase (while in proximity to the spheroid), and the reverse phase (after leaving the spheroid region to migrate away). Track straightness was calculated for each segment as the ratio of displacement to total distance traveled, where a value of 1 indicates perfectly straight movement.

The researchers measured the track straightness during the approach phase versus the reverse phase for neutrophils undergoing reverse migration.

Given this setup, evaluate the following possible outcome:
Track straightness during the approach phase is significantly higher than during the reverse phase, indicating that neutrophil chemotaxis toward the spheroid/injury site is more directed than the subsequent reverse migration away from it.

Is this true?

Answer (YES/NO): NO